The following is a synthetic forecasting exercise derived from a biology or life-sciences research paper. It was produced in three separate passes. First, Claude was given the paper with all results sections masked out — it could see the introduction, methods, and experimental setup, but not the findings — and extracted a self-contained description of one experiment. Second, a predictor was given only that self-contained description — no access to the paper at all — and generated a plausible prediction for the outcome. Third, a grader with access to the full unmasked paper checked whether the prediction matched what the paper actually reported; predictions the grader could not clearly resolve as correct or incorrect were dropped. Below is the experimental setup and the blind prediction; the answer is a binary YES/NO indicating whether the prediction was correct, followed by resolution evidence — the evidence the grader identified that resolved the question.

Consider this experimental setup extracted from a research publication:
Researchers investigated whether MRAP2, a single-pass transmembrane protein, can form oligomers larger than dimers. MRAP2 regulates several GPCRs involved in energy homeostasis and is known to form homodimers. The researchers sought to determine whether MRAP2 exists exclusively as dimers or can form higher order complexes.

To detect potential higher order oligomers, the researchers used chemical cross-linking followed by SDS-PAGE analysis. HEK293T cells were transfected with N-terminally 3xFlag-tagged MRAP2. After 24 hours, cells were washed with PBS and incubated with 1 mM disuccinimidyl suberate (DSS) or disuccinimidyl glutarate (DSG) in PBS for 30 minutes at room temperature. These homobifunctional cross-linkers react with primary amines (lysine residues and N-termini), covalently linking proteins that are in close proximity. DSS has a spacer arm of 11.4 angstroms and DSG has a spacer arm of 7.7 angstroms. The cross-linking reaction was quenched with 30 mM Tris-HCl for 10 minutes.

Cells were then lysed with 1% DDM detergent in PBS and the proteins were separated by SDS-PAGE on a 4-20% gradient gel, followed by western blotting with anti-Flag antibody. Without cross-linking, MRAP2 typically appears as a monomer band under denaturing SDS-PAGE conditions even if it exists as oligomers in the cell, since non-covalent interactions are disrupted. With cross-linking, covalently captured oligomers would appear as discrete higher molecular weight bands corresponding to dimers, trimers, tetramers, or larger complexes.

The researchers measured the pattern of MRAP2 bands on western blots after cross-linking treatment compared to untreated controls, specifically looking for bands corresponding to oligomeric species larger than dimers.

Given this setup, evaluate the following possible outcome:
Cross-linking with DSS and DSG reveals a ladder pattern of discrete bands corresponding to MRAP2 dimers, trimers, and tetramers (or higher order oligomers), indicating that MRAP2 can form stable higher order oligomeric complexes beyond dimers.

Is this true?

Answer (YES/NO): NO